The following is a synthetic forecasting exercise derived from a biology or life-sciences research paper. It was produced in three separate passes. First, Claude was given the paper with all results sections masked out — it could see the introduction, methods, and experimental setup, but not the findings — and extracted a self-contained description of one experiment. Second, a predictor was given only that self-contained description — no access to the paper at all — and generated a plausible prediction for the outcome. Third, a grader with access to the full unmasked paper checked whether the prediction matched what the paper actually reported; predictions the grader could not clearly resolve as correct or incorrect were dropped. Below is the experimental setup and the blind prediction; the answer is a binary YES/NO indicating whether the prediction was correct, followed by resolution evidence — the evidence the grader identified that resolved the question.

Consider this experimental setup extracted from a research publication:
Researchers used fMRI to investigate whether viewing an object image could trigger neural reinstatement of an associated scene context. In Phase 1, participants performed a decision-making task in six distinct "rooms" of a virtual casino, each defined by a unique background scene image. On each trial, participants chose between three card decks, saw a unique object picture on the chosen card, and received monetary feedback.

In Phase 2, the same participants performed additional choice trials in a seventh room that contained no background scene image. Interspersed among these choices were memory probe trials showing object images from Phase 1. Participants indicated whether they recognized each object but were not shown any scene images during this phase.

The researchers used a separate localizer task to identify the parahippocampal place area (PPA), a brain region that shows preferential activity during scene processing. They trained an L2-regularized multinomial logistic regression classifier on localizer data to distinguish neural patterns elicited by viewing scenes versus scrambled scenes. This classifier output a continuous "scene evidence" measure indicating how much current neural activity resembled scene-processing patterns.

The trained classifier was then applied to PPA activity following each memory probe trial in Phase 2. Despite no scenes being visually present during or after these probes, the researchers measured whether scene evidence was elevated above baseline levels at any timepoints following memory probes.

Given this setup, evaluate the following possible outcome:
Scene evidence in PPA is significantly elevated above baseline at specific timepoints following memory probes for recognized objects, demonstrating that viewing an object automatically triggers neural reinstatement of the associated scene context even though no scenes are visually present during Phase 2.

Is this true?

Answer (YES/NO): YES